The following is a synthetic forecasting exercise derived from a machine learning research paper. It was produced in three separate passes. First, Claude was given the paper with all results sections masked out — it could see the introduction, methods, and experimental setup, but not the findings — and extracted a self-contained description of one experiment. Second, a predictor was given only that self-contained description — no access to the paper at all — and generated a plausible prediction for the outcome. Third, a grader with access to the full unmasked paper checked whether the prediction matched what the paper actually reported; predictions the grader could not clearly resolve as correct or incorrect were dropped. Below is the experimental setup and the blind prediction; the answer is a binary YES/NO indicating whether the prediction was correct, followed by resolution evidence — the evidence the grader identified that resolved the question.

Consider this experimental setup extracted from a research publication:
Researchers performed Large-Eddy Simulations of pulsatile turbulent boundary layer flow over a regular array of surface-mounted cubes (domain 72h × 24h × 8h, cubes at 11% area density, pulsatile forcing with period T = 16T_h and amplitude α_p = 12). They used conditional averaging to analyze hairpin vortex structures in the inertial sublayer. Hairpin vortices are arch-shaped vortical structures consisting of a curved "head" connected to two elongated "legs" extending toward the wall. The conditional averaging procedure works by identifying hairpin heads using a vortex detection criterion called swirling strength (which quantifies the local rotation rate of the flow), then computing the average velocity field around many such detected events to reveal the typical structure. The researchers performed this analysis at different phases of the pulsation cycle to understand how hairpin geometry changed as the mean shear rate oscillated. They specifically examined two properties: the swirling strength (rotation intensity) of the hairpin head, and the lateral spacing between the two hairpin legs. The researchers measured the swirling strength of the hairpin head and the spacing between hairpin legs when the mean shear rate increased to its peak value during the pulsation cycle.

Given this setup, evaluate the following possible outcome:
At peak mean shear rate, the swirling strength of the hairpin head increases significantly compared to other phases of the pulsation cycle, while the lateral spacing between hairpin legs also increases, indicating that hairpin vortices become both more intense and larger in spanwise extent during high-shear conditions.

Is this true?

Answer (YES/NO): NO